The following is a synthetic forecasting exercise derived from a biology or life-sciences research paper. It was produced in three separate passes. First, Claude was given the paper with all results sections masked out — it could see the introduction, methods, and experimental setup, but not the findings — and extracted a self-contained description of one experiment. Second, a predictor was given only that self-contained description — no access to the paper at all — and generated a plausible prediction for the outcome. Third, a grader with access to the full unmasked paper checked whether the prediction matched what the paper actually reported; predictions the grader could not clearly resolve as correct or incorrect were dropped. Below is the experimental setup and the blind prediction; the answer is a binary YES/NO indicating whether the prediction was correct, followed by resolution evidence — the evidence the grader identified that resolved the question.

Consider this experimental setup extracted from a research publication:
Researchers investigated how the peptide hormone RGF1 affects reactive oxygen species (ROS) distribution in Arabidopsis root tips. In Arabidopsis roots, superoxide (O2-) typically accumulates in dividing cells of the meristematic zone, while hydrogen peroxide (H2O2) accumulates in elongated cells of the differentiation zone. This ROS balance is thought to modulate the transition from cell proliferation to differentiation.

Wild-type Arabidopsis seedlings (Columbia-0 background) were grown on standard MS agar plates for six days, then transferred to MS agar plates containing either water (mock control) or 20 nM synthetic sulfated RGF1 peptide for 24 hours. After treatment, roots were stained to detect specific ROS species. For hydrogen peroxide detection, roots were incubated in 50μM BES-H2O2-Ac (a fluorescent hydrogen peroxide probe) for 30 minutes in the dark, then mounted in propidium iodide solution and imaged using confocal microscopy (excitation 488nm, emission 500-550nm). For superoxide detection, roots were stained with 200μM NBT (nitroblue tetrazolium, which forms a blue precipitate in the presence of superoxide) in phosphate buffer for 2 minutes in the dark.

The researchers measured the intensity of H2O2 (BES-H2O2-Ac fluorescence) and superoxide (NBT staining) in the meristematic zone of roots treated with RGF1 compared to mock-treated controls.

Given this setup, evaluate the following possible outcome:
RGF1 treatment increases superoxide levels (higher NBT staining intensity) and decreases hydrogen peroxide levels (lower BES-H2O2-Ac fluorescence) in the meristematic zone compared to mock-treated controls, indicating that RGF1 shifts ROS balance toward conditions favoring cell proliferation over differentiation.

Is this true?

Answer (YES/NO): YES